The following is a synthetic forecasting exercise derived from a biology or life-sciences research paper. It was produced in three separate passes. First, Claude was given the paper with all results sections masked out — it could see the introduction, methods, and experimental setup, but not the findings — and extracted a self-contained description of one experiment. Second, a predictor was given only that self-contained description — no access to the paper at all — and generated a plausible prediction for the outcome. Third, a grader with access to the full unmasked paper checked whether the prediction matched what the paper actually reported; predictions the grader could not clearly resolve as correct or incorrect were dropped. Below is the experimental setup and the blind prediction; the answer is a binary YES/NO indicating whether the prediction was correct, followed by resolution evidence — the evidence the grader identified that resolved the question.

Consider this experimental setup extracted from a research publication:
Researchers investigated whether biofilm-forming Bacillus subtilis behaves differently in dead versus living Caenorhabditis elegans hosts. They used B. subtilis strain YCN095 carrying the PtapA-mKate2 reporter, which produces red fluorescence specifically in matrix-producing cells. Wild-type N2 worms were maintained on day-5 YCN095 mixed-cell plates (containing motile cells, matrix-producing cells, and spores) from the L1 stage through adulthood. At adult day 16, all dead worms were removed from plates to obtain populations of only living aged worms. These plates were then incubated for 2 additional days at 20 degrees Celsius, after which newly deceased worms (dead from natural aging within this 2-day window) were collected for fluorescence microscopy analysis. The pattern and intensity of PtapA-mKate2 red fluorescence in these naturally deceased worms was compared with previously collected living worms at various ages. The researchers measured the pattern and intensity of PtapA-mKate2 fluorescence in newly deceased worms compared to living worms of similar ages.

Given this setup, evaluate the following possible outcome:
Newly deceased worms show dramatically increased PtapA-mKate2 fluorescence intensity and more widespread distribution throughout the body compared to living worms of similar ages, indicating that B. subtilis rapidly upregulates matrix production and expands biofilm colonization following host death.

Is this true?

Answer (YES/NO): YES